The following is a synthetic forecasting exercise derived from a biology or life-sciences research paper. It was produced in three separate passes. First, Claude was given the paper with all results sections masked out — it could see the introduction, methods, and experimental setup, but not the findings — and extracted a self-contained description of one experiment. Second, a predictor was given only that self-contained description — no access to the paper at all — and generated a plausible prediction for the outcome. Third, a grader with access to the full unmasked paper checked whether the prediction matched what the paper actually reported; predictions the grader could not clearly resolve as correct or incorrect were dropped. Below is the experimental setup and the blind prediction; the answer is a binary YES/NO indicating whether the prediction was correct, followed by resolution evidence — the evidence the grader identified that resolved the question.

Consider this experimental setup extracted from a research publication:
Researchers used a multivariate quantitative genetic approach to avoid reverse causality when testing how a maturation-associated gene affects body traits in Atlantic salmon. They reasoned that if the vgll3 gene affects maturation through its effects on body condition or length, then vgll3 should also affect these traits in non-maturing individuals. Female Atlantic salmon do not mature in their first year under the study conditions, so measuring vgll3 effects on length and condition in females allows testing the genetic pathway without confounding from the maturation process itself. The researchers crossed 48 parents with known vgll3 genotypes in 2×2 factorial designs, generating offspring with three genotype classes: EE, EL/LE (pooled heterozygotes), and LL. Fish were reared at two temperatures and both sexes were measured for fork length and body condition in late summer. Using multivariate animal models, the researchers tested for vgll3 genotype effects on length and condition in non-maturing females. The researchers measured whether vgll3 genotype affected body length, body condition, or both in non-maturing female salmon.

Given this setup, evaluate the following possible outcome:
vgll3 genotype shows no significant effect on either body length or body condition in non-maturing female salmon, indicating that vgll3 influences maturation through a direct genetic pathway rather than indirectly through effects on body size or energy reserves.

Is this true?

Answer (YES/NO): NO